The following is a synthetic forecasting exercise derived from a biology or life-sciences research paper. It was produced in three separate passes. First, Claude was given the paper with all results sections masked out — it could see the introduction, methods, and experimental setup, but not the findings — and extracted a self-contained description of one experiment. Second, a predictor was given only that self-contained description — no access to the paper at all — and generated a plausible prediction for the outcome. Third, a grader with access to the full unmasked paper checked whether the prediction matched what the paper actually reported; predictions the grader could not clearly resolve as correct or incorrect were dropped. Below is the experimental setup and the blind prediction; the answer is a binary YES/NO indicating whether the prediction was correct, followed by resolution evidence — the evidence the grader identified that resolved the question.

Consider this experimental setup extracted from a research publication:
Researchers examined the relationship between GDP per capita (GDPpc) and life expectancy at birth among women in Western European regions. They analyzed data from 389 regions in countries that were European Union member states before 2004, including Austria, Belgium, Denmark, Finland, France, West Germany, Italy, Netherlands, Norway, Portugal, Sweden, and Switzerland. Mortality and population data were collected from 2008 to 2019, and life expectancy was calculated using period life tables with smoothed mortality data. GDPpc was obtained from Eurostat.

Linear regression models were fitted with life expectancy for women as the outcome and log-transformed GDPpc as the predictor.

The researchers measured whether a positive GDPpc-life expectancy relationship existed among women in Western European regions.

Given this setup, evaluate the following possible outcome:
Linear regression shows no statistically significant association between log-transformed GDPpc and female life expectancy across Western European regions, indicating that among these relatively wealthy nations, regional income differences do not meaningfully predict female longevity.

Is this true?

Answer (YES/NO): YES